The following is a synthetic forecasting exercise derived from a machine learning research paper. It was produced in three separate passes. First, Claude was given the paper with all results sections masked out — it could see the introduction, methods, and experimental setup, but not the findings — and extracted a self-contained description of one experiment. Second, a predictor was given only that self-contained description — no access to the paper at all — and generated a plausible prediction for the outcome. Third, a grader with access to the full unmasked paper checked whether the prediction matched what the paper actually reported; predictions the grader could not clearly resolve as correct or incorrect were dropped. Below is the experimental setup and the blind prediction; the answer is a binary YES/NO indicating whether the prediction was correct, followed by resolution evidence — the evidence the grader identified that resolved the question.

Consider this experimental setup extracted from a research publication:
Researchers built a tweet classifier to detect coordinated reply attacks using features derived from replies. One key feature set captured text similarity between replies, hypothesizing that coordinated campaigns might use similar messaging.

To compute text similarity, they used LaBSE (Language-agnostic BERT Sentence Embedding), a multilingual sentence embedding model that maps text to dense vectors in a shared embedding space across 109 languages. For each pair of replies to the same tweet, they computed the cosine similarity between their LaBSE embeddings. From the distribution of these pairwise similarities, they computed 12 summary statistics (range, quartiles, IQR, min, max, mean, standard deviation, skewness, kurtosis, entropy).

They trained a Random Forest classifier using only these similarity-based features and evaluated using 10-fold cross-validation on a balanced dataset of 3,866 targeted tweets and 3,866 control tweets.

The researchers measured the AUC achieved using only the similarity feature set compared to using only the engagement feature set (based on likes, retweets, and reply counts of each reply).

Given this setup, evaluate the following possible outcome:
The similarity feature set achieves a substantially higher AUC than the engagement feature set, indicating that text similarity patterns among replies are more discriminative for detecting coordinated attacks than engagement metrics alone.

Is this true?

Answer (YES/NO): NO